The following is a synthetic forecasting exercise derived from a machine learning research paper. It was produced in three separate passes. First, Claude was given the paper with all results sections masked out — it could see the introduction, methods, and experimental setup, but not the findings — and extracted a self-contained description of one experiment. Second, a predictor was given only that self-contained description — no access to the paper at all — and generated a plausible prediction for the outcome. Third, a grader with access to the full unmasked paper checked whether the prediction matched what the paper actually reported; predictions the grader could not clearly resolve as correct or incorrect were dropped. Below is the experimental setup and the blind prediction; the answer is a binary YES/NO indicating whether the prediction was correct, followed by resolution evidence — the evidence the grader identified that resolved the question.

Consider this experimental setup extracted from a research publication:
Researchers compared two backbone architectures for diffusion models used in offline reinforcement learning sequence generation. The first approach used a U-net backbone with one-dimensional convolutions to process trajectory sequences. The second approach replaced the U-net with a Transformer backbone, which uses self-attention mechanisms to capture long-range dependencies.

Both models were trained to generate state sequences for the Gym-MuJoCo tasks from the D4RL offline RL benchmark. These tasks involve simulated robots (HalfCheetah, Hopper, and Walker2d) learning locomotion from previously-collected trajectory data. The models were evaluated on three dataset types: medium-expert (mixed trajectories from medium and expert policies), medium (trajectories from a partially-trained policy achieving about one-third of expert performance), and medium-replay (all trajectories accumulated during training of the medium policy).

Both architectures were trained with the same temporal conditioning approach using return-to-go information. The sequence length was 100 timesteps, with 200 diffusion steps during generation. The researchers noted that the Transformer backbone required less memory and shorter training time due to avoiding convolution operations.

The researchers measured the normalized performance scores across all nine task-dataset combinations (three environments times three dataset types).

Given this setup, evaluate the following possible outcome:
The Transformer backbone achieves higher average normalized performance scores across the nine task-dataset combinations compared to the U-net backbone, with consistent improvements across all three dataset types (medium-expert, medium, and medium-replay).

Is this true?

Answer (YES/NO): NO